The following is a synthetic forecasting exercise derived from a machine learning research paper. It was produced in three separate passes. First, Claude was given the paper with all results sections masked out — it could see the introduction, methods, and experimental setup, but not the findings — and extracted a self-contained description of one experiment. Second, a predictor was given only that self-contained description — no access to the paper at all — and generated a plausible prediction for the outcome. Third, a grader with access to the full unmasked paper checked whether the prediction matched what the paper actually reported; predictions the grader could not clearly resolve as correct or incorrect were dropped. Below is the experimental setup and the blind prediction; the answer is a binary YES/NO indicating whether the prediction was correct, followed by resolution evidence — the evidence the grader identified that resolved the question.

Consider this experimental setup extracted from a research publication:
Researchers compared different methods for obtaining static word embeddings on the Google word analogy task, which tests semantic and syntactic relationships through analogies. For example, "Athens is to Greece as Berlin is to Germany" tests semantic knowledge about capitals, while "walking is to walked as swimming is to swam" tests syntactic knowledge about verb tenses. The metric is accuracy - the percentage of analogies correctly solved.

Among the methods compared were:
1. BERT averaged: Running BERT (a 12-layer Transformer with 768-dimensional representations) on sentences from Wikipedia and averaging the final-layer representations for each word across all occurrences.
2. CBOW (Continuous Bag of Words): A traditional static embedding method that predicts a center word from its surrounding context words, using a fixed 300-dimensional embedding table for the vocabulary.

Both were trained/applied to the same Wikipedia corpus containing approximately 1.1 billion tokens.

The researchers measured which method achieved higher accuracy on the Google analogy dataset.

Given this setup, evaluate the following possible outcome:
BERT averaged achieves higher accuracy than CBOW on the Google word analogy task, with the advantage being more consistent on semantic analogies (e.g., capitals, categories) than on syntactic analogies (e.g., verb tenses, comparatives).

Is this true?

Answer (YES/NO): NO